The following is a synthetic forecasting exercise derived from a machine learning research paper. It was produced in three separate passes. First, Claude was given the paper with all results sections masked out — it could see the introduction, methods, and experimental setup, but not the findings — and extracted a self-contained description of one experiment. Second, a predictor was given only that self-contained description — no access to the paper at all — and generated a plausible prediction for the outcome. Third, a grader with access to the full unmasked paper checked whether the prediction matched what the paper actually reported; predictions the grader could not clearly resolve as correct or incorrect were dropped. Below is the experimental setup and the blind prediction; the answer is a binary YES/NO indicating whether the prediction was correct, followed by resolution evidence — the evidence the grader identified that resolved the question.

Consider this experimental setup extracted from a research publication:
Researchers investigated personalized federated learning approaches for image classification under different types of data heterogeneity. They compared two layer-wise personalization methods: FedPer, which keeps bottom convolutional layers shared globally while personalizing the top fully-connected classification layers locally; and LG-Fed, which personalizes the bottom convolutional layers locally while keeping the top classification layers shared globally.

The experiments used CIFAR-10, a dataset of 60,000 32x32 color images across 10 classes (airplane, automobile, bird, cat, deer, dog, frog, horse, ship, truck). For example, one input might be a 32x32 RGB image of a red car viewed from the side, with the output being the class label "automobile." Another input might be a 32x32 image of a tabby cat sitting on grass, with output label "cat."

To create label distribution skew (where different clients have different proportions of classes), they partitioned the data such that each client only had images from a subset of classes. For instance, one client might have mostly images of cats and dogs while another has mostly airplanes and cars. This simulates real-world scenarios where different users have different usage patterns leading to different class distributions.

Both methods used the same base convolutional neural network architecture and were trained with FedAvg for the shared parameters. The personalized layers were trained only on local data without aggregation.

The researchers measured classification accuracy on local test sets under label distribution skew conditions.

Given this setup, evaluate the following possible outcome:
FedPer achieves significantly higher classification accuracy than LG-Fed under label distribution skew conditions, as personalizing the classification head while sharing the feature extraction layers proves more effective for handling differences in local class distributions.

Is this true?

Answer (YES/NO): NO